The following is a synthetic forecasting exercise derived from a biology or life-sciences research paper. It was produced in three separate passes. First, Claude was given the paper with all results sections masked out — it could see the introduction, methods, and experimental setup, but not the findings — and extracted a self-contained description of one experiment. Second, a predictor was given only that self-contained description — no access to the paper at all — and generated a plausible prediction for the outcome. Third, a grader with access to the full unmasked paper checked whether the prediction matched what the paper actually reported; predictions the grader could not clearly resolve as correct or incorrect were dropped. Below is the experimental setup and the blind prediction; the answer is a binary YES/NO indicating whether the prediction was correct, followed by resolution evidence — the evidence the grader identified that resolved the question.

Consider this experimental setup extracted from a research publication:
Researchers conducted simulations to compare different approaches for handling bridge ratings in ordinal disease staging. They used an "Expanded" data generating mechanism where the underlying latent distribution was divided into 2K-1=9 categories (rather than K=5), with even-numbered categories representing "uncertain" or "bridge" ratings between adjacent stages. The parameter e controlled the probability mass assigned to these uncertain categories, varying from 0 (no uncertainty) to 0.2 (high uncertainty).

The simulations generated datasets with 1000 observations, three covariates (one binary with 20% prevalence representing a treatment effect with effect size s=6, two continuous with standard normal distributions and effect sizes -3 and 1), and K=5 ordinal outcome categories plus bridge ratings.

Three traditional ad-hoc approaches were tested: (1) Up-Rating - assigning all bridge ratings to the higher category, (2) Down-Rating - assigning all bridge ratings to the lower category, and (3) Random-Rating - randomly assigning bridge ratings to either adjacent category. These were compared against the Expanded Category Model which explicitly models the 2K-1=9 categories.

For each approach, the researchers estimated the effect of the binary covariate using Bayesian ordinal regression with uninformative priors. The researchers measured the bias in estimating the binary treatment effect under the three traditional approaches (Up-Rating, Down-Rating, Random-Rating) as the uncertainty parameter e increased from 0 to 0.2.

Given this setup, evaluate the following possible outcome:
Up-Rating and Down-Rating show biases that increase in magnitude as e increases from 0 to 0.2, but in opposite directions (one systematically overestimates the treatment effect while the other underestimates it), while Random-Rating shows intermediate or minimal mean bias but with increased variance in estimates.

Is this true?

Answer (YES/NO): NO